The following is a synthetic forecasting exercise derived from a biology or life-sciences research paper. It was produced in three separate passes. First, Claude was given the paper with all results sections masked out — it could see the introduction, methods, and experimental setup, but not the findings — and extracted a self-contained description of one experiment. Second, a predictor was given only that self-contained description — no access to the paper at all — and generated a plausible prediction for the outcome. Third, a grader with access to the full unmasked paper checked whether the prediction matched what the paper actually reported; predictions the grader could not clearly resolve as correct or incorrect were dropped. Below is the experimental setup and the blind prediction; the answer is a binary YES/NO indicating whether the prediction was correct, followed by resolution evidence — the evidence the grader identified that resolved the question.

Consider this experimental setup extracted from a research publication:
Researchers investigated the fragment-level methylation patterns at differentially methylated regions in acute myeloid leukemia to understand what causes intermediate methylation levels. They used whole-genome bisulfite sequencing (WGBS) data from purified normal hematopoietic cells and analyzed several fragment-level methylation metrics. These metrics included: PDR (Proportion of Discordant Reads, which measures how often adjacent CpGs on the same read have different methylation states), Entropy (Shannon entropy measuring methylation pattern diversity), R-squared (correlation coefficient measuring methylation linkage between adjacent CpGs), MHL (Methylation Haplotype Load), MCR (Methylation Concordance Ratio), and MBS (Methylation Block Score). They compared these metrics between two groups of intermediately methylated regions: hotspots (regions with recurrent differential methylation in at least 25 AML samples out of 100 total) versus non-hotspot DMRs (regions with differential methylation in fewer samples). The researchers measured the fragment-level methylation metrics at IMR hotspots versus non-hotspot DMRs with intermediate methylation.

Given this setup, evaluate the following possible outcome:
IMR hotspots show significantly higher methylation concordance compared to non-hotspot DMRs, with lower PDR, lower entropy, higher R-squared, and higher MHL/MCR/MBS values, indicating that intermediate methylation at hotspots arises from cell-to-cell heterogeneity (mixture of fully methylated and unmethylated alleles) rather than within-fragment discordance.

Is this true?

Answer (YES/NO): YES